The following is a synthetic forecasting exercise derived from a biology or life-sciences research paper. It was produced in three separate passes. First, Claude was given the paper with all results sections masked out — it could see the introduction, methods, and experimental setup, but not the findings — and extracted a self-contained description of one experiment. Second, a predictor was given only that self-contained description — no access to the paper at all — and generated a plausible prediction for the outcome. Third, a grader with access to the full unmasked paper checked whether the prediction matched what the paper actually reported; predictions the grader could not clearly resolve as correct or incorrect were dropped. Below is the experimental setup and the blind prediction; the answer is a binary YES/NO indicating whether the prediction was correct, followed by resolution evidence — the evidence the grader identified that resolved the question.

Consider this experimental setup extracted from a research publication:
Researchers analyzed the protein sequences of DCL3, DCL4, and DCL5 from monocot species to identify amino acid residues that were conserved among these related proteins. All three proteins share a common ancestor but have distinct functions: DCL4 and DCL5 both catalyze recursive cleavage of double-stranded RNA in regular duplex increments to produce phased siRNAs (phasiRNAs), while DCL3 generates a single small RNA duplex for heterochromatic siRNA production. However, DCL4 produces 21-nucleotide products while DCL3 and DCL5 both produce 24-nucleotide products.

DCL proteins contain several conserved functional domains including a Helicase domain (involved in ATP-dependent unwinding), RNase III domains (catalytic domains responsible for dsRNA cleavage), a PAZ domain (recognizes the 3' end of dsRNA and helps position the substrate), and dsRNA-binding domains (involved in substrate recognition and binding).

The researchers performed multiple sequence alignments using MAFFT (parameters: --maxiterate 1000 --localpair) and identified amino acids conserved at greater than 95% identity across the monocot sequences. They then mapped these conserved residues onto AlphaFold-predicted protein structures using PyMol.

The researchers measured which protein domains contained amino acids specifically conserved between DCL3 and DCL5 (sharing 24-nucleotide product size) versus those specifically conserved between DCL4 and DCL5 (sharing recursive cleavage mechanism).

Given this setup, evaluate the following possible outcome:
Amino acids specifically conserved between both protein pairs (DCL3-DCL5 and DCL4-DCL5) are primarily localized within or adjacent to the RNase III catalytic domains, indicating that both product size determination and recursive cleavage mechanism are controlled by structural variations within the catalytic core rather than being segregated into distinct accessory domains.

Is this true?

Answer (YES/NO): NO